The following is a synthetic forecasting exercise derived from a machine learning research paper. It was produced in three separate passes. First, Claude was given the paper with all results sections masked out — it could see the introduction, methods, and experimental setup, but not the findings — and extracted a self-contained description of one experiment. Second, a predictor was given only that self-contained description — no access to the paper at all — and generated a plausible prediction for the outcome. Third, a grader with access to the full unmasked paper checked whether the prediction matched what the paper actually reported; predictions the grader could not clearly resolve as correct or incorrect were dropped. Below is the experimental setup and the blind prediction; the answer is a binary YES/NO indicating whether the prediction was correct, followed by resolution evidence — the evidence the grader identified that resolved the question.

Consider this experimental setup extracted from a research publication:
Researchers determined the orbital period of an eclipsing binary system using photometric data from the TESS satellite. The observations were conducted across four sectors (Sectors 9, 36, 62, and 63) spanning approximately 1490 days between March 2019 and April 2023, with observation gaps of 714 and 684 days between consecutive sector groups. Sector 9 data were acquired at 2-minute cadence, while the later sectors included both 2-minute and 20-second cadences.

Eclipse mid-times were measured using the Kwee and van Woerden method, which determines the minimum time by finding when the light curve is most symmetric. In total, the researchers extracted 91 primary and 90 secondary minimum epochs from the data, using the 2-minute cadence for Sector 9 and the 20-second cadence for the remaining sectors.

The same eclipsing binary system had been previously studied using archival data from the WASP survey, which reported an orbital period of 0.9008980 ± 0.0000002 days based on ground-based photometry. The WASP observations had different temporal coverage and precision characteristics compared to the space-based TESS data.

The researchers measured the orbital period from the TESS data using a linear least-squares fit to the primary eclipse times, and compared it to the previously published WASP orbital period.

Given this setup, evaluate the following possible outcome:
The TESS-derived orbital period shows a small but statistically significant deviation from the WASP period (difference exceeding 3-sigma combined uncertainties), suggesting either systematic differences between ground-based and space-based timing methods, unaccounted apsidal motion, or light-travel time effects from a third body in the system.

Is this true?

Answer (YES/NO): NO